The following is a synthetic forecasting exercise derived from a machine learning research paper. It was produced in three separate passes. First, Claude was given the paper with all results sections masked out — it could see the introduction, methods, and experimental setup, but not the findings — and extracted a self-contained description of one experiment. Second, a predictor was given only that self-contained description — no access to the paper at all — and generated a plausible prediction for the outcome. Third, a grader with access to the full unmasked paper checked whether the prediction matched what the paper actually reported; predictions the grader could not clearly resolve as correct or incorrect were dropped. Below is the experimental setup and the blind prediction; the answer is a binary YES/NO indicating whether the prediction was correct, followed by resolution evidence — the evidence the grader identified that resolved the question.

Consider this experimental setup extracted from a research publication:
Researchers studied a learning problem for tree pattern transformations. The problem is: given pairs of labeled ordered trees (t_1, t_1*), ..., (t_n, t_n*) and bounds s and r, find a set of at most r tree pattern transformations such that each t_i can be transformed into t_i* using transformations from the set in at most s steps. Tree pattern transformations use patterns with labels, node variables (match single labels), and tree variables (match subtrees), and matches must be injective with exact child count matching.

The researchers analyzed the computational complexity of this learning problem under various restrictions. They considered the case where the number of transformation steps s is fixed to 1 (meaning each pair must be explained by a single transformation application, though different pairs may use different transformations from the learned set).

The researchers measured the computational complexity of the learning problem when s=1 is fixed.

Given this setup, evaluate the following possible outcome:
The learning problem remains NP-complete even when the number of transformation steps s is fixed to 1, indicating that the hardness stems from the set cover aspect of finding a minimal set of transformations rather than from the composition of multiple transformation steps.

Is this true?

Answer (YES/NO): YES